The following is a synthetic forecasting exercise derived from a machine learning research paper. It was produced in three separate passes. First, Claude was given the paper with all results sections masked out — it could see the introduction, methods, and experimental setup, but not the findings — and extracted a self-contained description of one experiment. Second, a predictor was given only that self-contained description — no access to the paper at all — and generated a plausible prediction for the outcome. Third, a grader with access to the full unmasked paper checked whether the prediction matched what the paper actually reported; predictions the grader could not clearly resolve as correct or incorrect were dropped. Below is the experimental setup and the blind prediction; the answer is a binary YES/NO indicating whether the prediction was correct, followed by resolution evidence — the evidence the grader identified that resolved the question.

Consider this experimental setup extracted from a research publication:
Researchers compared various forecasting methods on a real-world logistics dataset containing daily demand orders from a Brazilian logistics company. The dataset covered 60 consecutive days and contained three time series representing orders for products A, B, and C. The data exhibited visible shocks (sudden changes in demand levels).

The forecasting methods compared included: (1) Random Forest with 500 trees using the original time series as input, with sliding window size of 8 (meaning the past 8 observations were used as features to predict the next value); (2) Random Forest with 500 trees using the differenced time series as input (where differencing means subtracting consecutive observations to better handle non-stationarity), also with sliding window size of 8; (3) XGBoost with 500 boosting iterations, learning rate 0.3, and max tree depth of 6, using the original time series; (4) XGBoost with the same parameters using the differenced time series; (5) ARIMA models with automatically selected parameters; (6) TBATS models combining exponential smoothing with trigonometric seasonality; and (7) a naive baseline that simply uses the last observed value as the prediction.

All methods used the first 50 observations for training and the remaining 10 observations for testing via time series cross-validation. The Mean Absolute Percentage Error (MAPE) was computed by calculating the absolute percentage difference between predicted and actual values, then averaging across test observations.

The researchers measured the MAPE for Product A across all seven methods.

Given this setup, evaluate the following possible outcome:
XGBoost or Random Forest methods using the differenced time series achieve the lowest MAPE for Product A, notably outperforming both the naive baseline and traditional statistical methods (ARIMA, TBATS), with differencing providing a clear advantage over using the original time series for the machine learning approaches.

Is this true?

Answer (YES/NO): YES